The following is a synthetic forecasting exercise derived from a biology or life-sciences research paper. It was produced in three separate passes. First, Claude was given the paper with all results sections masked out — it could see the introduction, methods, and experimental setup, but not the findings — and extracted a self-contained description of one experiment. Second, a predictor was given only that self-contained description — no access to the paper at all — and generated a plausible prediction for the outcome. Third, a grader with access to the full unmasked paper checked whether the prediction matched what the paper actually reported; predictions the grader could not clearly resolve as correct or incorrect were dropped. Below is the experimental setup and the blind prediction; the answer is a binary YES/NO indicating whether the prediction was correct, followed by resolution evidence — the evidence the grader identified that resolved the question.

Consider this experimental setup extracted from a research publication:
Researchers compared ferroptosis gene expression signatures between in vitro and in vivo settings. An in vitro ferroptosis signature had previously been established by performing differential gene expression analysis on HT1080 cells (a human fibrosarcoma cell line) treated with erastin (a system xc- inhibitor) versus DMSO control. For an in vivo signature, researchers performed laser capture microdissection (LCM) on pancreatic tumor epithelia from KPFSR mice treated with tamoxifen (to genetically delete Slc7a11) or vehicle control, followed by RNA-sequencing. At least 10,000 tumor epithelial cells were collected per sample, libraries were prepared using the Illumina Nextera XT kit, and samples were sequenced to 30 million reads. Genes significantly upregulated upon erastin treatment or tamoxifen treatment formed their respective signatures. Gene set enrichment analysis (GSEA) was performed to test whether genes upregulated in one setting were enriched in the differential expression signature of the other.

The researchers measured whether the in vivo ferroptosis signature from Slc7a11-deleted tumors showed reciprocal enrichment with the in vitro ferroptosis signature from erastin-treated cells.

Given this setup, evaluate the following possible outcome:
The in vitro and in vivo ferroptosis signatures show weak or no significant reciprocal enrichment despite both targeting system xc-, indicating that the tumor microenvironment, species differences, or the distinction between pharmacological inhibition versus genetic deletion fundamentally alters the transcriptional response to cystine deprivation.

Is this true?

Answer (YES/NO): NO